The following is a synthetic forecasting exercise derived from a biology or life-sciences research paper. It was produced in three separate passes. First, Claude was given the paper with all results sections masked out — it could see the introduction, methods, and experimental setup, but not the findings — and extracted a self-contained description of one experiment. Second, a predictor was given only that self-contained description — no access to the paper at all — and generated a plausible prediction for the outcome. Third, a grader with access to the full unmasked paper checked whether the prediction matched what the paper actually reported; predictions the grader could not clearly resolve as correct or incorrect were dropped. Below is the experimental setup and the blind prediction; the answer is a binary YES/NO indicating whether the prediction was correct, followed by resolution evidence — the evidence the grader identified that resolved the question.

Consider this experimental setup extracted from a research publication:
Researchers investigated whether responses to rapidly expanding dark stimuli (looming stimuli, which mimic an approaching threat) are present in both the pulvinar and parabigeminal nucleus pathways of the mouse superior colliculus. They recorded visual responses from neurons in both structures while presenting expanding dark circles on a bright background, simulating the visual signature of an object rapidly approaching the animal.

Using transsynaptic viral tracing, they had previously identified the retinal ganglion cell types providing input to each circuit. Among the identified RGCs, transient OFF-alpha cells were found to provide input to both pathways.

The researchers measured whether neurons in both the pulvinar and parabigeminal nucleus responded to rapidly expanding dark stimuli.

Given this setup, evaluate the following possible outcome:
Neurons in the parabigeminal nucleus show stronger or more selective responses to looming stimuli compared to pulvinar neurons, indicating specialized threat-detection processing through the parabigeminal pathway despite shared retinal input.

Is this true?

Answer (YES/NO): NO